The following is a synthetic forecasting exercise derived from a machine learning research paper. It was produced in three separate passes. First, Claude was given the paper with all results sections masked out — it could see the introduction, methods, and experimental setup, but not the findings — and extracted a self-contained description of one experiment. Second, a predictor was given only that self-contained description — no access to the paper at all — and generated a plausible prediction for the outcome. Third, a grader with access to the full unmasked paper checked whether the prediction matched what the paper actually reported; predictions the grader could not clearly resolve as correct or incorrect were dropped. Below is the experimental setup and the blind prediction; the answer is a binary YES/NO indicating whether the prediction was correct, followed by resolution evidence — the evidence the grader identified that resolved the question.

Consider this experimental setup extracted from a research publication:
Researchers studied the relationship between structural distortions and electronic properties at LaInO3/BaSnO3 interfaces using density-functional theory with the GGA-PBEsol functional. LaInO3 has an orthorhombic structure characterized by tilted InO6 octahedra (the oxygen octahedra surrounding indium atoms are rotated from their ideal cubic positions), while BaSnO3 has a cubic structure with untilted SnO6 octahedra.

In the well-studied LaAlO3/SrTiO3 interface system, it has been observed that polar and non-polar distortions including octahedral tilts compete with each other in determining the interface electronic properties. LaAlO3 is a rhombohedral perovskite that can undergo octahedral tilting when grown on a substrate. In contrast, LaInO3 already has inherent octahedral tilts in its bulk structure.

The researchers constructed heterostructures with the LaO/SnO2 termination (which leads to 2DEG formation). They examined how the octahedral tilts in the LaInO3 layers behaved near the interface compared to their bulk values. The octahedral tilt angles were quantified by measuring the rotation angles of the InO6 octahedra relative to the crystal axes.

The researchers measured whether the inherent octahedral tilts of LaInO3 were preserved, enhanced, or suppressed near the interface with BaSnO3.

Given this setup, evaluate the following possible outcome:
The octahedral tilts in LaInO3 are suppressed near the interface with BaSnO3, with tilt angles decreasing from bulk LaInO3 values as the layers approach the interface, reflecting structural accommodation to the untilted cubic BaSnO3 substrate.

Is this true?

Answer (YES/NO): YES